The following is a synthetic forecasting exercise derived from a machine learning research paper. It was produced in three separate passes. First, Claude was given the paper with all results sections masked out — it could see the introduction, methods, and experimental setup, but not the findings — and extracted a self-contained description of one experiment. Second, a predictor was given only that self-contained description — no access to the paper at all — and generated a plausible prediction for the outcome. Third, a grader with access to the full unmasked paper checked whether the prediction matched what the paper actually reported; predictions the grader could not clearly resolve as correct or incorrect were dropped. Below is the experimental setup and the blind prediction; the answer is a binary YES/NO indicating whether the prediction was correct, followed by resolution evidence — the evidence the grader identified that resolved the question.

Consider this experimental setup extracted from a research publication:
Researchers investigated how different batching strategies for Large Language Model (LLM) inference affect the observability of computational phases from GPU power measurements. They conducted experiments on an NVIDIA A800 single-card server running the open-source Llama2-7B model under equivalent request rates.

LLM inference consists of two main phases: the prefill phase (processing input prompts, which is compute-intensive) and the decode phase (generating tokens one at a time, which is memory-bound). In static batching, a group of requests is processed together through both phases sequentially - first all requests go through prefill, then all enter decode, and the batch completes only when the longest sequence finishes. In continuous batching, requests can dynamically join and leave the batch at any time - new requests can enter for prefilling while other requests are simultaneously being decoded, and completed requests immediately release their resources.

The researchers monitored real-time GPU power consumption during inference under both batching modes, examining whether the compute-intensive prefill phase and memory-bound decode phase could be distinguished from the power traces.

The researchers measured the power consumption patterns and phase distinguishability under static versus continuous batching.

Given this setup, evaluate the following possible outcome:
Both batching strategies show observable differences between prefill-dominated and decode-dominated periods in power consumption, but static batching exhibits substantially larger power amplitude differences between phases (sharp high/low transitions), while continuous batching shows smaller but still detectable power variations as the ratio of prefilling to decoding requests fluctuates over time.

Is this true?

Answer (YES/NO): NO